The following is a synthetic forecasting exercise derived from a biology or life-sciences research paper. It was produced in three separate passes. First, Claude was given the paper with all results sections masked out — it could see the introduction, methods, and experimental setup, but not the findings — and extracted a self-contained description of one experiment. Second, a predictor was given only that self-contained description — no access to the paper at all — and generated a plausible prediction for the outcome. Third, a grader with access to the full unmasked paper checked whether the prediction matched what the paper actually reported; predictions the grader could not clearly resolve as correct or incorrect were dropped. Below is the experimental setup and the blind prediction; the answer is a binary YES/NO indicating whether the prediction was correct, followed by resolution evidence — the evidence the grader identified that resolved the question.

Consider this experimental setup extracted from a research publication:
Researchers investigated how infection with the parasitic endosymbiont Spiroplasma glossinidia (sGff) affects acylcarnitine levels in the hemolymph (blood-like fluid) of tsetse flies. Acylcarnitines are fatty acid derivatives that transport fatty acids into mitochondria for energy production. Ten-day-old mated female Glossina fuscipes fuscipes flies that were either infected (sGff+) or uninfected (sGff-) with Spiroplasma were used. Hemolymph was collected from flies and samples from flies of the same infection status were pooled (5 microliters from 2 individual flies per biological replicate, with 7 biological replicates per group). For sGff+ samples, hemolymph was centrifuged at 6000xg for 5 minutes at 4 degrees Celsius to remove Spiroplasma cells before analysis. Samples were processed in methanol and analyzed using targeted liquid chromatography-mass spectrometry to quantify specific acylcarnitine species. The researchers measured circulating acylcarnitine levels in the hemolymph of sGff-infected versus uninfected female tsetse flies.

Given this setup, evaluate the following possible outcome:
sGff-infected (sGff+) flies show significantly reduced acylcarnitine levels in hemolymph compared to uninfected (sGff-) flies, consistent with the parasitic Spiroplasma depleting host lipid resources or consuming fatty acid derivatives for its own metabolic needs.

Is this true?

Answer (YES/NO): YES